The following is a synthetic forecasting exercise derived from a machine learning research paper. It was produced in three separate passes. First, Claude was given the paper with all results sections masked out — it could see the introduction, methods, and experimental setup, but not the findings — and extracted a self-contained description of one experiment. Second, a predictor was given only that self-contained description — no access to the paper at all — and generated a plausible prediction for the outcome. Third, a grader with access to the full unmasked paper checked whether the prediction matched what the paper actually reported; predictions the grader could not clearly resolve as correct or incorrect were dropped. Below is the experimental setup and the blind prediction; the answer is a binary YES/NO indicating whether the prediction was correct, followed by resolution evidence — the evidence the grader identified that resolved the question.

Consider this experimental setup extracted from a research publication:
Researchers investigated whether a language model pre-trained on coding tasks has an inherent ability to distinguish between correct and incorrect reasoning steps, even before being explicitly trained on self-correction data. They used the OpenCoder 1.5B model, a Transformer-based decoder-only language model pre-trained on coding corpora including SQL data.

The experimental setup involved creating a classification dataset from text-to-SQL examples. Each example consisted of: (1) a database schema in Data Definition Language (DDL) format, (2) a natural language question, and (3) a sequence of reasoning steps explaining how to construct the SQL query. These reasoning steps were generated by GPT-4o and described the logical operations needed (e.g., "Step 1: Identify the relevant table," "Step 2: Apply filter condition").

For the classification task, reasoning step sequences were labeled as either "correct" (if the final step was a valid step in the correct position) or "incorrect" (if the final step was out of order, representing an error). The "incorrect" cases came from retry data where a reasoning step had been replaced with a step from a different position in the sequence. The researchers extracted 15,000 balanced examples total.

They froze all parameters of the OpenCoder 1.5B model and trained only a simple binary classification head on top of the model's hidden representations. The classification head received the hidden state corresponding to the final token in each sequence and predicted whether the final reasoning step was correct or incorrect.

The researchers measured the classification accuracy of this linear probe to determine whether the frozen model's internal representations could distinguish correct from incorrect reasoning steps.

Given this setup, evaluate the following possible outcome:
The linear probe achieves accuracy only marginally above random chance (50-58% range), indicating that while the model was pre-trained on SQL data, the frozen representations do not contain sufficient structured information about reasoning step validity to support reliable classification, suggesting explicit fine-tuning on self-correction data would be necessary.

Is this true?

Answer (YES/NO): NO